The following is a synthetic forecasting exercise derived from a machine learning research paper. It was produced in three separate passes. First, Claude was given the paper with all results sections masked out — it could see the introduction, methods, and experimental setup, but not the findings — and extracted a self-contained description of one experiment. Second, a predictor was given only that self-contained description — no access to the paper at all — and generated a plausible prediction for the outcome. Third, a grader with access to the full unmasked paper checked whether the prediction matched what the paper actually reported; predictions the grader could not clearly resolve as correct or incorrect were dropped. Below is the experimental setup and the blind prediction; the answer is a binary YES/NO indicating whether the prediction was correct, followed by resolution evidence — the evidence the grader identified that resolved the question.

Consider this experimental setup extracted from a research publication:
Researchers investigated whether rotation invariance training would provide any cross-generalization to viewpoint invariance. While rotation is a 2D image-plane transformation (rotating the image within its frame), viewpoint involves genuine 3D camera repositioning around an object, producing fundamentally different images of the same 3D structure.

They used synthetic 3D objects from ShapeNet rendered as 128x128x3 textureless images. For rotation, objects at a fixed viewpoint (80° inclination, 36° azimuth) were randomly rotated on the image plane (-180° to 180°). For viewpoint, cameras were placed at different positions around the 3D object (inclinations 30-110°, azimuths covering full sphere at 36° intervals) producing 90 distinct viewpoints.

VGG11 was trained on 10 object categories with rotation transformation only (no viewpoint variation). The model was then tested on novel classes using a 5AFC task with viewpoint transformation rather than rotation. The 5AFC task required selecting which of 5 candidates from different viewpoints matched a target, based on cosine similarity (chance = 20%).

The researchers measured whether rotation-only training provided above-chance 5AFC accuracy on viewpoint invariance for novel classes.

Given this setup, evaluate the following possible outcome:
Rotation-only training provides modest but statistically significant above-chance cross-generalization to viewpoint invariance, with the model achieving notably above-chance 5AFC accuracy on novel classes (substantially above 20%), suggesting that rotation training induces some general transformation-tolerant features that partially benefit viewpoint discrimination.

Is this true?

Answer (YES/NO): NO